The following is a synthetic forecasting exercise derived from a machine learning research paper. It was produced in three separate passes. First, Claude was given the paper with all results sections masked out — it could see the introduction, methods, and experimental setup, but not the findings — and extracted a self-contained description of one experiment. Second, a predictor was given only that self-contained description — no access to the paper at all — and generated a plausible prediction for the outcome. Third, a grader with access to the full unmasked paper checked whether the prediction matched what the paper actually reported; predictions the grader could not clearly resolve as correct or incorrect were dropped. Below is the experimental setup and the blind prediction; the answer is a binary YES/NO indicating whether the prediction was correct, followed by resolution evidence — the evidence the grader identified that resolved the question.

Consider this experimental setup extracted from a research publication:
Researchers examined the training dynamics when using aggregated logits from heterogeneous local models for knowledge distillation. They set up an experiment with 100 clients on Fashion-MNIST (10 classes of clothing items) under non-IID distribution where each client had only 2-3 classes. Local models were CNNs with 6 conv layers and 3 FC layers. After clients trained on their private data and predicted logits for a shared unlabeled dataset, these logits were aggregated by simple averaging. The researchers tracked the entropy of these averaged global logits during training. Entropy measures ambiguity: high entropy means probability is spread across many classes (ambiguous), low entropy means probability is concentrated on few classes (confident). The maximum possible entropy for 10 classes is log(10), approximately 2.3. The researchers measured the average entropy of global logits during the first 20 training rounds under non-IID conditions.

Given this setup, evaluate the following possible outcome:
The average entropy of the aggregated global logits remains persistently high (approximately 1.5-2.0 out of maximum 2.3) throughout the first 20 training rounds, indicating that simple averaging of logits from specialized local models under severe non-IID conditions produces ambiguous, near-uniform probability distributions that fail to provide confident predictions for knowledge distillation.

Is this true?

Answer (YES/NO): NO